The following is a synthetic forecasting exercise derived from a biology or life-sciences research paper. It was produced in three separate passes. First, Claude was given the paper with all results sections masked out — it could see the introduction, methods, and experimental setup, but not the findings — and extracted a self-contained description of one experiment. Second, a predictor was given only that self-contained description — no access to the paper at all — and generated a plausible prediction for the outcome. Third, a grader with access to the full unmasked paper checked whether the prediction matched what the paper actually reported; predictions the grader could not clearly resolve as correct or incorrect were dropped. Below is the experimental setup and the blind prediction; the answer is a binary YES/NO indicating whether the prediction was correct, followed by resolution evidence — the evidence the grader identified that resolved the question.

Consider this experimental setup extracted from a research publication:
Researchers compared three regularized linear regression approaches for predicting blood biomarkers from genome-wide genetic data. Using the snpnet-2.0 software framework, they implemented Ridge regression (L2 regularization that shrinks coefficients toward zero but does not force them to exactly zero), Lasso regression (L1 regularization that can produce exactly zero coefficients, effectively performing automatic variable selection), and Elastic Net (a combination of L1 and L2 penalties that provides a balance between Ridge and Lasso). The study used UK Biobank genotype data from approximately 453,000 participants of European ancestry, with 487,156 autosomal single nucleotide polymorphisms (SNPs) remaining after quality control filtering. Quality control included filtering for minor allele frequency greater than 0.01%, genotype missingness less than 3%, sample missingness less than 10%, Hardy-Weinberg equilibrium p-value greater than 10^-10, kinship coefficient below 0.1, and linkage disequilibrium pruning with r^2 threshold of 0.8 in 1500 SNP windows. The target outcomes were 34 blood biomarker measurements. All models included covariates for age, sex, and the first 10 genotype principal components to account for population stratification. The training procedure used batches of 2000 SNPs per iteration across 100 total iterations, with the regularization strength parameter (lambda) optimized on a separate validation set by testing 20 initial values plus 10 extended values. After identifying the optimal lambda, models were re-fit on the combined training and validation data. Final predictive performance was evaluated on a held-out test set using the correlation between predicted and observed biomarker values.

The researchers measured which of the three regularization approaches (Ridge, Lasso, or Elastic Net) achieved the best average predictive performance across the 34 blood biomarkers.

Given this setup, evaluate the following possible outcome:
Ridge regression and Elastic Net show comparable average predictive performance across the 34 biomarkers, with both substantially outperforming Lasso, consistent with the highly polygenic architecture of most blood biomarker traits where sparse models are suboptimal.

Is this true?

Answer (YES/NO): NO